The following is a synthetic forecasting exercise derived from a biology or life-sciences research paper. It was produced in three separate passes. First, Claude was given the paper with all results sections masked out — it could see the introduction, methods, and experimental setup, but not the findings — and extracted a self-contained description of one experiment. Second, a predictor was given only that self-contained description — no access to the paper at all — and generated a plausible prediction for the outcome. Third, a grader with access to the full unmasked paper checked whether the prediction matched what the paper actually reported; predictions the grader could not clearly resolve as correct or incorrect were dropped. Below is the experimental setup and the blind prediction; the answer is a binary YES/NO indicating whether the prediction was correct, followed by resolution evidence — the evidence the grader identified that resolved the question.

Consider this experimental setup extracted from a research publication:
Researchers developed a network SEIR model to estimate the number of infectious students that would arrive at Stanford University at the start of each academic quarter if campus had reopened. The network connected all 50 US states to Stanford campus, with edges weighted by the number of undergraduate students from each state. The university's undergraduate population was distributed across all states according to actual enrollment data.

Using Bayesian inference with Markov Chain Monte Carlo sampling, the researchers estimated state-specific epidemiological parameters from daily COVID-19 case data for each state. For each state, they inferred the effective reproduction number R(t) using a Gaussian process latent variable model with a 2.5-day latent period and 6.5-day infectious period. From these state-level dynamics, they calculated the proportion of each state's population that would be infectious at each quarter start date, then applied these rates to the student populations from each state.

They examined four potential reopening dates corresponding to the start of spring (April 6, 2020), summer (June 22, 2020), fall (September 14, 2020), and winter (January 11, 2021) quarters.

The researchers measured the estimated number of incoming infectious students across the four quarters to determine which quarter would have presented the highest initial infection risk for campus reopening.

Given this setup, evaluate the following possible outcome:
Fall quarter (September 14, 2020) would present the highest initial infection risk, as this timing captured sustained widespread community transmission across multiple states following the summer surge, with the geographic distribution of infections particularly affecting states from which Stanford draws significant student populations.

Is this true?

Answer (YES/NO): NO